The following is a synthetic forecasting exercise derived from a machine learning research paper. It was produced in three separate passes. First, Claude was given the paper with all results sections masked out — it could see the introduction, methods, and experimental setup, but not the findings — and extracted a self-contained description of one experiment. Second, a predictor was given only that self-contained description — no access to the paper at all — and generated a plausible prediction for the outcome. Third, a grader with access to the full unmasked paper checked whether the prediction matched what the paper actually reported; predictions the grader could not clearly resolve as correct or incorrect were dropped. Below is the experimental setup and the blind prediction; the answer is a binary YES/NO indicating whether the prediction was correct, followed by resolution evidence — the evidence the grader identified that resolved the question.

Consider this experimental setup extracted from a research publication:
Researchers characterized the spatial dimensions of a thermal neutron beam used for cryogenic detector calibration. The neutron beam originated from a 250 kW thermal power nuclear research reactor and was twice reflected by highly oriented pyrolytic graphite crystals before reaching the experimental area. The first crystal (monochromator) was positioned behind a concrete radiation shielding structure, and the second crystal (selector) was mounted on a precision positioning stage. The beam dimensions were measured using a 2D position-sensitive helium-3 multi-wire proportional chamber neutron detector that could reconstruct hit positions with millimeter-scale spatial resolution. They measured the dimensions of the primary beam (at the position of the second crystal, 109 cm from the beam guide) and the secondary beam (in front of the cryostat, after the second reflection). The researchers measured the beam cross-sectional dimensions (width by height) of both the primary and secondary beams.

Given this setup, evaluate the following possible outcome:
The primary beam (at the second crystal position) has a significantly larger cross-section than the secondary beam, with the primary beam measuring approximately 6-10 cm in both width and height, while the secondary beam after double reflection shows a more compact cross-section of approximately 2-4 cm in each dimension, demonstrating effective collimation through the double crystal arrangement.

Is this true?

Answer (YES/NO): NO